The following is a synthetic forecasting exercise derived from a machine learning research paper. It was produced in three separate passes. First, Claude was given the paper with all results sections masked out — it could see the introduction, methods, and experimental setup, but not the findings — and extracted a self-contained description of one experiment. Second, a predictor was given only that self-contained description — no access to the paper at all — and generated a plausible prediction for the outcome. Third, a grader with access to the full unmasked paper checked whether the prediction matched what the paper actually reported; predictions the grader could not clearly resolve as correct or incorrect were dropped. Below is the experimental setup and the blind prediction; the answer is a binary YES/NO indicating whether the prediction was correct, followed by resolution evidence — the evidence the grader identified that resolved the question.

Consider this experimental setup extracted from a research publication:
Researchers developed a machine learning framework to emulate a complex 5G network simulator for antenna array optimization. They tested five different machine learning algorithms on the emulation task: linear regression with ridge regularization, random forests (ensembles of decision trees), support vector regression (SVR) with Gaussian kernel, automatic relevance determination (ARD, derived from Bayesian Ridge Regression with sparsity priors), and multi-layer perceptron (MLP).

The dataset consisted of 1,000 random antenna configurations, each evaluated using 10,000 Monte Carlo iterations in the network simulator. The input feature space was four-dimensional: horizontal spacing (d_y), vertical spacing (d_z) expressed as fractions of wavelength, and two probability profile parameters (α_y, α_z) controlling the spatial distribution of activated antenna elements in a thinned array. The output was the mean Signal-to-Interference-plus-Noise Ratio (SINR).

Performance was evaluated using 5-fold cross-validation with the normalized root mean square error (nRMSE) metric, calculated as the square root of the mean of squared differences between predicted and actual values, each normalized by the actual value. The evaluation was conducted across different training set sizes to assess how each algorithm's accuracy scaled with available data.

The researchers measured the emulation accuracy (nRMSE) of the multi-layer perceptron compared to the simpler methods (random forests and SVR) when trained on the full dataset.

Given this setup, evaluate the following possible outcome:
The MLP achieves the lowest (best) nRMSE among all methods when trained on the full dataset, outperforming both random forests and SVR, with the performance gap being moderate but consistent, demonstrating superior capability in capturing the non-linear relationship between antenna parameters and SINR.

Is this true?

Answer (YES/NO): NO